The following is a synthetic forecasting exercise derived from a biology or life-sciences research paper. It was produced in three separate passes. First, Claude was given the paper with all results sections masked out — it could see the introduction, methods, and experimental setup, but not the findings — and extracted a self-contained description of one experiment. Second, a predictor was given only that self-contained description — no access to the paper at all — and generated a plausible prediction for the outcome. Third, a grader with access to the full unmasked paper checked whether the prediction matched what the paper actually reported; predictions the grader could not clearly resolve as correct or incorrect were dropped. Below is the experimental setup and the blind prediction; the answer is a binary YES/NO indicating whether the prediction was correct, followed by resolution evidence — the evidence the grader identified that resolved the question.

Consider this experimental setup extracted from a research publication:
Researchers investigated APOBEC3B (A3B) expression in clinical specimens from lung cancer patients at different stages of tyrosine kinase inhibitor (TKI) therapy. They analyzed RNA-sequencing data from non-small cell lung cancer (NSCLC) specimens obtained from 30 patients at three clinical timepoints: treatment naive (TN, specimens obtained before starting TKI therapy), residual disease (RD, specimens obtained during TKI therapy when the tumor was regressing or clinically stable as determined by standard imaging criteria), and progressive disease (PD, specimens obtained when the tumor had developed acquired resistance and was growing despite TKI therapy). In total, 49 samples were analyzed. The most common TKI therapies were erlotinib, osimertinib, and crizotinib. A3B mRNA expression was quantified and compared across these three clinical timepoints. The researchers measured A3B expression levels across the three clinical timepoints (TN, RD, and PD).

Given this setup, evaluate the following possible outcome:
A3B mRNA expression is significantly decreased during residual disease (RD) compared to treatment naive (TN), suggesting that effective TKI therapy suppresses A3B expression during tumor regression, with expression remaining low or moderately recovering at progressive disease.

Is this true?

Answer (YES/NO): NO